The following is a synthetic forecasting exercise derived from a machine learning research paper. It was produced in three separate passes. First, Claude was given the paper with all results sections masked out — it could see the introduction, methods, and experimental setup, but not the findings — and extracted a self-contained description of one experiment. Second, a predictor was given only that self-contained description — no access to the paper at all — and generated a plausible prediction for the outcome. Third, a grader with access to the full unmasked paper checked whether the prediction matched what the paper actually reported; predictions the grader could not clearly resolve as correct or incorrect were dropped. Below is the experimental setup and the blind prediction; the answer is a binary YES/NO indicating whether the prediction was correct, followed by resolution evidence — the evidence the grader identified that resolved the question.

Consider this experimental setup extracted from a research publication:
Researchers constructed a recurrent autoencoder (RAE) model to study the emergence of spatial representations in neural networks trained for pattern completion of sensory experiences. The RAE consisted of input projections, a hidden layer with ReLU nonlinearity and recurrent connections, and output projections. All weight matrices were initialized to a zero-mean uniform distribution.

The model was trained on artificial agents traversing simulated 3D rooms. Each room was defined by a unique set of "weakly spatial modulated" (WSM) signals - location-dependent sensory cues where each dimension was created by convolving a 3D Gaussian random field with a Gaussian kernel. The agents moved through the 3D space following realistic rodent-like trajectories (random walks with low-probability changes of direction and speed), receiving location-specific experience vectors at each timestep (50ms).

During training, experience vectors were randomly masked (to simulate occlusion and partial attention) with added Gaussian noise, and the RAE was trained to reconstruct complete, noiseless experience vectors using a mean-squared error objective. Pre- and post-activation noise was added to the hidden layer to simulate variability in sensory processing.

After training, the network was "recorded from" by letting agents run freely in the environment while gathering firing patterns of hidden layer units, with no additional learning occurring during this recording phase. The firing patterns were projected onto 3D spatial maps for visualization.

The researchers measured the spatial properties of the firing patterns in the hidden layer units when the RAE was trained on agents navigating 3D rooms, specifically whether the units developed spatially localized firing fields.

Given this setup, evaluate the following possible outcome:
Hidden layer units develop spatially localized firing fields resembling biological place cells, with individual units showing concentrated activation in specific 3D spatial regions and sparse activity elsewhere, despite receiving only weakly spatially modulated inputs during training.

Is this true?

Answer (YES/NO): YES